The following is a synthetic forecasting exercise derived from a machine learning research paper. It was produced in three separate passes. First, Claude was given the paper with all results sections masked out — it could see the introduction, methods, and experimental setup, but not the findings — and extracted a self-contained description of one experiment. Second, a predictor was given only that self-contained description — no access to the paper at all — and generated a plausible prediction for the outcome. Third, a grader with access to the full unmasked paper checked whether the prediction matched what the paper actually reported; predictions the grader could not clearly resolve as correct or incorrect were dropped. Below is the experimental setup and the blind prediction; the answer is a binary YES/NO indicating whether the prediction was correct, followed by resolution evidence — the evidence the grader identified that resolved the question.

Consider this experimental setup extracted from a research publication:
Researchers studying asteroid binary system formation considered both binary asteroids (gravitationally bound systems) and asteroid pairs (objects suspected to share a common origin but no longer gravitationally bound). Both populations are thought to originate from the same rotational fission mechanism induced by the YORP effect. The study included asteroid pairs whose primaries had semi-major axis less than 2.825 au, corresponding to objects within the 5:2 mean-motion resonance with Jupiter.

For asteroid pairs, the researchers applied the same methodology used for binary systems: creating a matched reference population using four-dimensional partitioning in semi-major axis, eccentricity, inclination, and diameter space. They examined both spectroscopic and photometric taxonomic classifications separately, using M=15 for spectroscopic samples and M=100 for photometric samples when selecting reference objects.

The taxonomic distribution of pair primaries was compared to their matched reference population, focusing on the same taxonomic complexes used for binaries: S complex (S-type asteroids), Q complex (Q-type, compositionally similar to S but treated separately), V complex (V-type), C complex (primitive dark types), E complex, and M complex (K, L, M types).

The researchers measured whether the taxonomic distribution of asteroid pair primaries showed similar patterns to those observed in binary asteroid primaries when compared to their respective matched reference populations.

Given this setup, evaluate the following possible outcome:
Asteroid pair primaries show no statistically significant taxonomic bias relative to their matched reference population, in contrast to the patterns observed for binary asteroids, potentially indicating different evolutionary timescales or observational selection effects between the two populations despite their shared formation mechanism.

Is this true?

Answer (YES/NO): NO